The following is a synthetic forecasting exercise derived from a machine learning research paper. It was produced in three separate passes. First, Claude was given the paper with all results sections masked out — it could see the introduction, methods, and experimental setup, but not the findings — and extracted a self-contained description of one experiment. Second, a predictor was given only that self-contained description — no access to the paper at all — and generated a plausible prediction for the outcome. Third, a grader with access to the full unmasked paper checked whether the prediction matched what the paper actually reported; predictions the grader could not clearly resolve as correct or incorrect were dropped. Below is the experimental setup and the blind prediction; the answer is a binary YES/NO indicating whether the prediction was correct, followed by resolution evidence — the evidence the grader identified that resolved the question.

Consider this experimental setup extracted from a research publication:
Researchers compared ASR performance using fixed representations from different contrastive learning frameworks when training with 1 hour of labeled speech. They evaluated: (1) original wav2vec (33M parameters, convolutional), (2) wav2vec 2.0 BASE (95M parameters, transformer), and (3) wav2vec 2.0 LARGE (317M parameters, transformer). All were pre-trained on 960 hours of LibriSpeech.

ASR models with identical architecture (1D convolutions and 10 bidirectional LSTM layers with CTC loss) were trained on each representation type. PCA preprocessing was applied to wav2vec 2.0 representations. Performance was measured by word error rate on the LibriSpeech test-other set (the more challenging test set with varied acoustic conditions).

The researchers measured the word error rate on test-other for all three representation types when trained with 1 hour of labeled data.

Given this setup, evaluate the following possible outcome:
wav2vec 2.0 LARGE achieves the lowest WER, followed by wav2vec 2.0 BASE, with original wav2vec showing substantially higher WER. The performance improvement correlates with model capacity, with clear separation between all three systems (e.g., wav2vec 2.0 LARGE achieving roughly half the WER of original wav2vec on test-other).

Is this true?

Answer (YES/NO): NO